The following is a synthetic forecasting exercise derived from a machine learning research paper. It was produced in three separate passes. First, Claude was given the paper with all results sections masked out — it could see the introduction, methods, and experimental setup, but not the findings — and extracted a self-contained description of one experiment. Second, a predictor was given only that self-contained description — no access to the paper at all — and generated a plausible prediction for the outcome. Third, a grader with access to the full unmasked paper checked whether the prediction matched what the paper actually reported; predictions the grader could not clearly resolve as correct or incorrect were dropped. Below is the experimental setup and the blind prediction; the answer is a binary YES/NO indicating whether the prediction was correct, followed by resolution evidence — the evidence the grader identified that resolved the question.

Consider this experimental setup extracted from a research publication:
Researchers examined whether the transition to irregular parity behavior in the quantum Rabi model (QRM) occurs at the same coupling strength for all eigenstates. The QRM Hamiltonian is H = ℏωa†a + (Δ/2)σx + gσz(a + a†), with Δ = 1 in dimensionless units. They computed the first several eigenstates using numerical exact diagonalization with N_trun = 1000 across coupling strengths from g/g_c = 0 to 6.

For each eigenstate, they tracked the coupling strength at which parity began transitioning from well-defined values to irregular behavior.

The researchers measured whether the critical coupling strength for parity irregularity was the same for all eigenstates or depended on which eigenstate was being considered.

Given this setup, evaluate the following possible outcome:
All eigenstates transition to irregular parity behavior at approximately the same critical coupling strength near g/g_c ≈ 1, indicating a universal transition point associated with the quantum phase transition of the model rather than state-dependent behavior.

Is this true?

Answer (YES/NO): NO